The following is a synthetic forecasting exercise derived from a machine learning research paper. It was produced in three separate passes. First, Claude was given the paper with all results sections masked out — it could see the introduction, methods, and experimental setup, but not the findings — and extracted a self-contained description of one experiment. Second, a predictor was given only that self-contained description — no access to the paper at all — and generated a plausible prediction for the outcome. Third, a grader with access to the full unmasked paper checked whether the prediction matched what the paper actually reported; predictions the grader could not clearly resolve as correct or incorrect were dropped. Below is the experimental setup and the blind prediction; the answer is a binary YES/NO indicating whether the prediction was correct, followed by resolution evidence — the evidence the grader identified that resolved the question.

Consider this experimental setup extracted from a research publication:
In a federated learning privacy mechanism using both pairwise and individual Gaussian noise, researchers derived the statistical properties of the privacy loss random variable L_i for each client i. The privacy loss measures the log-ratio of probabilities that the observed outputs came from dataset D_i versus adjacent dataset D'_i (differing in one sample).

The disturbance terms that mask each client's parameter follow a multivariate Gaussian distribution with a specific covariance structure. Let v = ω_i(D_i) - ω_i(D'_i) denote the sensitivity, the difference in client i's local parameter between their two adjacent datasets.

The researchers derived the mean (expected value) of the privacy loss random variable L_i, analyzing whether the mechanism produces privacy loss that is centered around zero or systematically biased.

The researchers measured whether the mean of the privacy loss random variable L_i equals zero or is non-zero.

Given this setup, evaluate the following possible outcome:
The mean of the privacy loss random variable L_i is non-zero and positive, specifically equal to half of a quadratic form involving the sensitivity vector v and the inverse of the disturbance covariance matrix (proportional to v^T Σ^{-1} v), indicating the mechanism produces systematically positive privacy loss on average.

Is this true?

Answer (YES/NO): NO